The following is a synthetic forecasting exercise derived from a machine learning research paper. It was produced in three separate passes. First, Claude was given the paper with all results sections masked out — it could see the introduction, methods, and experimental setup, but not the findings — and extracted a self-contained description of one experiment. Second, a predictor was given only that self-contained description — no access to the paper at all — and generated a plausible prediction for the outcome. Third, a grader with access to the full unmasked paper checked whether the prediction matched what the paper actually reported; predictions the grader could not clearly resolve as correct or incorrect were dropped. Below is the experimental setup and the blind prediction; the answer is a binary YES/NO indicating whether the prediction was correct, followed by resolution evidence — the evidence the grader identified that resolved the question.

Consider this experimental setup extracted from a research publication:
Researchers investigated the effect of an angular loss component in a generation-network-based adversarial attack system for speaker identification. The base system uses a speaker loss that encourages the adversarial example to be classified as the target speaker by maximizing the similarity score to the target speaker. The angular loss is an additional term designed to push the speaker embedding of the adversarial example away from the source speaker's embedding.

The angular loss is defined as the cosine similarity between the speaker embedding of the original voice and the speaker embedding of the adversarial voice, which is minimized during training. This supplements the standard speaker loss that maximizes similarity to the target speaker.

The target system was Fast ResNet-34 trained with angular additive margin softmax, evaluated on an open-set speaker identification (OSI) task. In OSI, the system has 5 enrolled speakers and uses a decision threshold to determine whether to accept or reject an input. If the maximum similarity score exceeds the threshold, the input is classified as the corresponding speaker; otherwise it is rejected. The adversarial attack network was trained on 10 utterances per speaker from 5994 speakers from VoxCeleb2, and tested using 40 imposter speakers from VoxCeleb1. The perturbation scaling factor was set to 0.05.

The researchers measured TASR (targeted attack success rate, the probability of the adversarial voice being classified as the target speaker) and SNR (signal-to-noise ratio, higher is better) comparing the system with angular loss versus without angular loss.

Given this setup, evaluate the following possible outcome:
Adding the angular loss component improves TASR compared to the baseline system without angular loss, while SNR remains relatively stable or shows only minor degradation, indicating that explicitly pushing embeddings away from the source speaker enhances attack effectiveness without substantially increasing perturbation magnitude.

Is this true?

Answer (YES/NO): YES